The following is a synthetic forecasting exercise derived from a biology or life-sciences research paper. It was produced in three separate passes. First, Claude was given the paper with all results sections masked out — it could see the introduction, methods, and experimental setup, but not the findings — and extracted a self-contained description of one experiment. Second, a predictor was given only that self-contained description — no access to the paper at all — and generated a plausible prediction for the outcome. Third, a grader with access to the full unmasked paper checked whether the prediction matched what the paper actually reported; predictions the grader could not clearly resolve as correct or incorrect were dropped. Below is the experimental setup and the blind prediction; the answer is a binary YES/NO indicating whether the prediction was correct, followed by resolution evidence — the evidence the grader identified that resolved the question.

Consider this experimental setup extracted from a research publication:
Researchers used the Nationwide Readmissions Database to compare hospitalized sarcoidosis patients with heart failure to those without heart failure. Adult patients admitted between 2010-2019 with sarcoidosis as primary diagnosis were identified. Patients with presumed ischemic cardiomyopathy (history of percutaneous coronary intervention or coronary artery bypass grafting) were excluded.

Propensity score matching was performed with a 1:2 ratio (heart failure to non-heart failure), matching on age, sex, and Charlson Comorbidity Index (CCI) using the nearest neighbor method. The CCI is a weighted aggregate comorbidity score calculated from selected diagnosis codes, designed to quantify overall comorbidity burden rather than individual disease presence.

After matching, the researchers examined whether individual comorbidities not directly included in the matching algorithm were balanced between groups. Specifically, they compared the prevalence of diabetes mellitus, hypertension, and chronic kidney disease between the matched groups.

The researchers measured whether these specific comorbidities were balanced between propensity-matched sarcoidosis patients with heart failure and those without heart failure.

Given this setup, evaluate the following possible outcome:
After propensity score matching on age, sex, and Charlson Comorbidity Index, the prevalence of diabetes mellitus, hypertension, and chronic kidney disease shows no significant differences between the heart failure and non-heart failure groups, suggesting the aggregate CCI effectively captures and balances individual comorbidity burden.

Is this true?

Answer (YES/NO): NO